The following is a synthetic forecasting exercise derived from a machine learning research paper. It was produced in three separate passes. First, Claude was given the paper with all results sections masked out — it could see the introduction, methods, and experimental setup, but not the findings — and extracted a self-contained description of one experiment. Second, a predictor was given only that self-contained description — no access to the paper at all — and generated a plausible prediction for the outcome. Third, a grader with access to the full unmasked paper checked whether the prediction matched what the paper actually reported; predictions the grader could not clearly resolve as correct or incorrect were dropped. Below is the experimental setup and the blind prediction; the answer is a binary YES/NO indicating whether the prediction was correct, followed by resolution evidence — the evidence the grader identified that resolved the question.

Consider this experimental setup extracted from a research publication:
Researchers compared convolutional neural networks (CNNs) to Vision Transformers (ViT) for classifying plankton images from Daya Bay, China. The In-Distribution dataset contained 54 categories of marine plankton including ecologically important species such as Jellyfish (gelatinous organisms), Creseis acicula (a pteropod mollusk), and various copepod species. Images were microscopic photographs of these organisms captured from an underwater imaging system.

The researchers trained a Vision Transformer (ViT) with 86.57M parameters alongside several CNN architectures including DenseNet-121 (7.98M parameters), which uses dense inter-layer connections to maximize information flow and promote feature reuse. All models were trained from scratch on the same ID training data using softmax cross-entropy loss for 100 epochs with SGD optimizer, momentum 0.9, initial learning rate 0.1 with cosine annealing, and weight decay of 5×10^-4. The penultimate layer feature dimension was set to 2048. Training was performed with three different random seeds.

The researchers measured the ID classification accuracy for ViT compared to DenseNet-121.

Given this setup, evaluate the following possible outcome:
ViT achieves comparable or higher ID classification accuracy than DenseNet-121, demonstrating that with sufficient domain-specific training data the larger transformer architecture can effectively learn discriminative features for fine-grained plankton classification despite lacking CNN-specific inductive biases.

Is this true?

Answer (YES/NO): NO